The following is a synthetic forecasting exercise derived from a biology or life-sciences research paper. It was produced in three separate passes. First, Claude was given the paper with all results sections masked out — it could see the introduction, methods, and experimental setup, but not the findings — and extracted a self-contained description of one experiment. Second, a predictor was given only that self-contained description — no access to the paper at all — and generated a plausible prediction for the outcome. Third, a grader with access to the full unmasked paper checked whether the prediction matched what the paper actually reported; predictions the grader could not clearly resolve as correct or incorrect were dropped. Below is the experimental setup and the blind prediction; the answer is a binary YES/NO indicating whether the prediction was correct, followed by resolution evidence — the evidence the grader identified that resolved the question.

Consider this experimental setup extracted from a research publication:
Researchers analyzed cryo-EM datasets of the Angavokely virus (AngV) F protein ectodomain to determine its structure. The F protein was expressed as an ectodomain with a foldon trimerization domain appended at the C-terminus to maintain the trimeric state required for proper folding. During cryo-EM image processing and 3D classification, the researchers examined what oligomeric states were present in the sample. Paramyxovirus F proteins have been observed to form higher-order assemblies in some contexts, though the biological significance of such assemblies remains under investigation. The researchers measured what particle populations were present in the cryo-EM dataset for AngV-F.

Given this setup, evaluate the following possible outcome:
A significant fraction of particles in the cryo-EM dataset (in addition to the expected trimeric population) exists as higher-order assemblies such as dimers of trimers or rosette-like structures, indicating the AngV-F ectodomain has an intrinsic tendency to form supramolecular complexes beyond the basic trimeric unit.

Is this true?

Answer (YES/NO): YES